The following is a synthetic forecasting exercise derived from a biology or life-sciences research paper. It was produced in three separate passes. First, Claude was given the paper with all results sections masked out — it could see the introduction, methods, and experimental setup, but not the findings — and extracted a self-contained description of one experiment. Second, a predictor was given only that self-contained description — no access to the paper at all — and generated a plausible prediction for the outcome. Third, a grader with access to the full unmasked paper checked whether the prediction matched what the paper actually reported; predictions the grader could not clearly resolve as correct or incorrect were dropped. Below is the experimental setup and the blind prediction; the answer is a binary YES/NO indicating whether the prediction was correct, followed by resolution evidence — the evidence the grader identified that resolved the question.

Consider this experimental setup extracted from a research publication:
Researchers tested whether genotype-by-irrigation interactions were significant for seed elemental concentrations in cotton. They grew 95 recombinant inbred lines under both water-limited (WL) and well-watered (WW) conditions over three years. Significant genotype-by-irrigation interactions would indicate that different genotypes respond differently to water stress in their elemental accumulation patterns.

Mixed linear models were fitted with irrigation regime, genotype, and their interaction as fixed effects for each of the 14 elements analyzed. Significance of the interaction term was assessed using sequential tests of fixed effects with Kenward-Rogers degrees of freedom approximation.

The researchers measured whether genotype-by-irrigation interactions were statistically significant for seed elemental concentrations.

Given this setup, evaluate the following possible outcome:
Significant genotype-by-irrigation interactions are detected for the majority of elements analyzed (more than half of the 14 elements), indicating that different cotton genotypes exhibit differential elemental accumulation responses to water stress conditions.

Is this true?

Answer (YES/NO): NO